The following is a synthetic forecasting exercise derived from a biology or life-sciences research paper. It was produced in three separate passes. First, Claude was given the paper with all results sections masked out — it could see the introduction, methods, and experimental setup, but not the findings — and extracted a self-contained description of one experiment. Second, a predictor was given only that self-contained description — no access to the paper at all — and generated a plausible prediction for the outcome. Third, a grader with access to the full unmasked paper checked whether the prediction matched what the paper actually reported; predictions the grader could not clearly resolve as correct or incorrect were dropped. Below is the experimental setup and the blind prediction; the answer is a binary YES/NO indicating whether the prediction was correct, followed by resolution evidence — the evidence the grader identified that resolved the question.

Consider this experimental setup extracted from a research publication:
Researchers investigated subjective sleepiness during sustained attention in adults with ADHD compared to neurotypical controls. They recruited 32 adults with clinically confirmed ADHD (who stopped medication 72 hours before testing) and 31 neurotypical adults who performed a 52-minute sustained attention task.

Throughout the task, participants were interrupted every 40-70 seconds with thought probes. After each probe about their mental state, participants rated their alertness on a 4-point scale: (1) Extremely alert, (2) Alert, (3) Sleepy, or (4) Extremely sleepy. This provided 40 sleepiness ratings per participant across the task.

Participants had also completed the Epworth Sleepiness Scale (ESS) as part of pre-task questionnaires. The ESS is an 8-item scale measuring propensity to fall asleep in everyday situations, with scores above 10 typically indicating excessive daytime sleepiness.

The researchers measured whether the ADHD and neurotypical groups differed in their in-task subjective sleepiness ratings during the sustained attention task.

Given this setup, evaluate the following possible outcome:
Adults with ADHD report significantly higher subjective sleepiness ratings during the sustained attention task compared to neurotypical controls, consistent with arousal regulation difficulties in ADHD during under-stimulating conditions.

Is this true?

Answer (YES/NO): YES